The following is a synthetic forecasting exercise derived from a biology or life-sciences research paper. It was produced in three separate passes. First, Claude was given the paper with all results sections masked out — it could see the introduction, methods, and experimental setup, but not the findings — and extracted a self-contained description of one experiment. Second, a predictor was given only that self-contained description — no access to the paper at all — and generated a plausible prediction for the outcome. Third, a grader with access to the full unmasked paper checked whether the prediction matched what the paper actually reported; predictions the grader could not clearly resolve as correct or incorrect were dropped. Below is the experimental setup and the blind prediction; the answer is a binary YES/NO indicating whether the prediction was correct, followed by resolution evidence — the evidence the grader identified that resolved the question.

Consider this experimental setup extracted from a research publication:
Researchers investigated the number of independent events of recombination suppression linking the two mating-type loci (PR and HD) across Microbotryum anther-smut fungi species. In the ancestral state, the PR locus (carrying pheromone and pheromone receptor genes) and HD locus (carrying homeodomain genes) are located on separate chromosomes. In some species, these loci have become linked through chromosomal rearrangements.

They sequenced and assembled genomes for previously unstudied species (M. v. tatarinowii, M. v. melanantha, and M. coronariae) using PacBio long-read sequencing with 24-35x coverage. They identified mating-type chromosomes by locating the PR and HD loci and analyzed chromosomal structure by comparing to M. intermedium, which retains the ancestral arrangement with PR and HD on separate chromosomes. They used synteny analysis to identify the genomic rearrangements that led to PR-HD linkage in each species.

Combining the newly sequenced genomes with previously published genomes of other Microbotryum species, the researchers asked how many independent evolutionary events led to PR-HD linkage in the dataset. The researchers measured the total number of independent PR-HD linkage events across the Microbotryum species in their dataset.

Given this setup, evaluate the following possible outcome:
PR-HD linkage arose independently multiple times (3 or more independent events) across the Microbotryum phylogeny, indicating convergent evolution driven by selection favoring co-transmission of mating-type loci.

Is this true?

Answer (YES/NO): YES